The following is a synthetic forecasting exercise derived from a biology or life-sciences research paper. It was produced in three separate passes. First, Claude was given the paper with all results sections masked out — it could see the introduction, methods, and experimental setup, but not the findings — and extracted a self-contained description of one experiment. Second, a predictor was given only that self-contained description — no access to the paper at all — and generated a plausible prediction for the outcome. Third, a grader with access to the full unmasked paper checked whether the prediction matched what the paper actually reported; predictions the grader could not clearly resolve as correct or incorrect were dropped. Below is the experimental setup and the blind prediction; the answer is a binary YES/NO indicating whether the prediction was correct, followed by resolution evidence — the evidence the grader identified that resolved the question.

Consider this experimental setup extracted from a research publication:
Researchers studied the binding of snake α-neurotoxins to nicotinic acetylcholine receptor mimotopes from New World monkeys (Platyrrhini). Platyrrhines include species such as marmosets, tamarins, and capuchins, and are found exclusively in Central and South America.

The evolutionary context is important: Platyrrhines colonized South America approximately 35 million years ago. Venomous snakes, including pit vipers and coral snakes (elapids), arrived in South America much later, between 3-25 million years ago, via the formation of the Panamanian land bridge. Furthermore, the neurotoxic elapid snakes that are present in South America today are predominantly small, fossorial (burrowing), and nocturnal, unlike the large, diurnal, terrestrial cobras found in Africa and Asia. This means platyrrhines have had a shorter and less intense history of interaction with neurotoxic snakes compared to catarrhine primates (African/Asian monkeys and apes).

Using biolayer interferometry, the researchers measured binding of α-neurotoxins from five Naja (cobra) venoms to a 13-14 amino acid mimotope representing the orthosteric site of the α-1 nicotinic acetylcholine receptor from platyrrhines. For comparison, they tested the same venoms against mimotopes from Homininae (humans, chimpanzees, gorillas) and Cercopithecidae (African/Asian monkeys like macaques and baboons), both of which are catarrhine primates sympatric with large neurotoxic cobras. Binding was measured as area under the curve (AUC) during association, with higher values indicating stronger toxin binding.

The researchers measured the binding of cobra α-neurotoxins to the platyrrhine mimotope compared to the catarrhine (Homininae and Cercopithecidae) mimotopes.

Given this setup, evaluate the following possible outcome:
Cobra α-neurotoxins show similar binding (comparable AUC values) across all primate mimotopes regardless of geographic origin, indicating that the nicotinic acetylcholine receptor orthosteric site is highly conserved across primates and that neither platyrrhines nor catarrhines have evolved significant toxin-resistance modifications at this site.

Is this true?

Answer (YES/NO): NO